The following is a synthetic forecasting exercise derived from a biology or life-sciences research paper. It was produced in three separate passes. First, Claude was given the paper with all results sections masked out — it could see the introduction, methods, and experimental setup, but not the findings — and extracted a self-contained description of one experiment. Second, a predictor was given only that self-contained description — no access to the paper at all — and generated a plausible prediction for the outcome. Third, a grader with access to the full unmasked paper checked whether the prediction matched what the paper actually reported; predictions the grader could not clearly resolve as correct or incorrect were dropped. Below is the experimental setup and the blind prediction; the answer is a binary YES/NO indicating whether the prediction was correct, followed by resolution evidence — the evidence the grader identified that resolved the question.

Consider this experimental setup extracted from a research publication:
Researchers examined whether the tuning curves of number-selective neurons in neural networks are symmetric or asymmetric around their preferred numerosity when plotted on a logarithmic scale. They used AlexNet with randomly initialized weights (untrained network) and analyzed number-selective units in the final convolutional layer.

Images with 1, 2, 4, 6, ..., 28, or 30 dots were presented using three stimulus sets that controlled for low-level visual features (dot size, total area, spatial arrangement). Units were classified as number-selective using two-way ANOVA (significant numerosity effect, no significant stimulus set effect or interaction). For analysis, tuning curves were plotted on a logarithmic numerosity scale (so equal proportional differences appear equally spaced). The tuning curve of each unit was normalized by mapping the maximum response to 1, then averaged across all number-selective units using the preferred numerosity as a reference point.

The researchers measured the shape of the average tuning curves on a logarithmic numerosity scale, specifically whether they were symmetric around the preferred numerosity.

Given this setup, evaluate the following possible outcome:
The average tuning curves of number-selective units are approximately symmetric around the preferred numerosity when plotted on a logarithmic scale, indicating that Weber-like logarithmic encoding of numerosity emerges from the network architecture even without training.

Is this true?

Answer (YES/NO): YES